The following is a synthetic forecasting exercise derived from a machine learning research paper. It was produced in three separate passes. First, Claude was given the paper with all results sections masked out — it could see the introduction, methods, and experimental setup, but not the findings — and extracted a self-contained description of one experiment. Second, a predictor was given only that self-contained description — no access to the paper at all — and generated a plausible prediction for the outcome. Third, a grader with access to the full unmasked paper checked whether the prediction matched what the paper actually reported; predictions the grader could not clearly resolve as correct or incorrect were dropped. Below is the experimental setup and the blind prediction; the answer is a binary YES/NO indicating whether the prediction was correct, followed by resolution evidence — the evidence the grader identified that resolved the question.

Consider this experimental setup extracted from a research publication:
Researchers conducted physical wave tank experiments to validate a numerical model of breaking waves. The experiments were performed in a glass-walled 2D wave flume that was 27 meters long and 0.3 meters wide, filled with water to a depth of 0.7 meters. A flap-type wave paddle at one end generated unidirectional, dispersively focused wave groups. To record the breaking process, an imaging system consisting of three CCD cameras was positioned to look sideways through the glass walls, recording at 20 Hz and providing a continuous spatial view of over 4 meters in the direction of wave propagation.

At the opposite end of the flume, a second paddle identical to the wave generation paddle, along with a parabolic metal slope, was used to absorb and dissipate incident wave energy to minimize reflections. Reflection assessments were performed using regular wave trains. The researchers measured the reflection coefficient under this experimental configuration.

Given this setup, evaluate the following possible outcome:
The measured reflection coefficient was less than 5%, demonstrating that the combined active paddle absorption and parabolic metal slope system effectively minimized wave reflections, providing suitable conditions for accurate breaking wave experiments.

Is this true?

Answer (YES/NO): YES